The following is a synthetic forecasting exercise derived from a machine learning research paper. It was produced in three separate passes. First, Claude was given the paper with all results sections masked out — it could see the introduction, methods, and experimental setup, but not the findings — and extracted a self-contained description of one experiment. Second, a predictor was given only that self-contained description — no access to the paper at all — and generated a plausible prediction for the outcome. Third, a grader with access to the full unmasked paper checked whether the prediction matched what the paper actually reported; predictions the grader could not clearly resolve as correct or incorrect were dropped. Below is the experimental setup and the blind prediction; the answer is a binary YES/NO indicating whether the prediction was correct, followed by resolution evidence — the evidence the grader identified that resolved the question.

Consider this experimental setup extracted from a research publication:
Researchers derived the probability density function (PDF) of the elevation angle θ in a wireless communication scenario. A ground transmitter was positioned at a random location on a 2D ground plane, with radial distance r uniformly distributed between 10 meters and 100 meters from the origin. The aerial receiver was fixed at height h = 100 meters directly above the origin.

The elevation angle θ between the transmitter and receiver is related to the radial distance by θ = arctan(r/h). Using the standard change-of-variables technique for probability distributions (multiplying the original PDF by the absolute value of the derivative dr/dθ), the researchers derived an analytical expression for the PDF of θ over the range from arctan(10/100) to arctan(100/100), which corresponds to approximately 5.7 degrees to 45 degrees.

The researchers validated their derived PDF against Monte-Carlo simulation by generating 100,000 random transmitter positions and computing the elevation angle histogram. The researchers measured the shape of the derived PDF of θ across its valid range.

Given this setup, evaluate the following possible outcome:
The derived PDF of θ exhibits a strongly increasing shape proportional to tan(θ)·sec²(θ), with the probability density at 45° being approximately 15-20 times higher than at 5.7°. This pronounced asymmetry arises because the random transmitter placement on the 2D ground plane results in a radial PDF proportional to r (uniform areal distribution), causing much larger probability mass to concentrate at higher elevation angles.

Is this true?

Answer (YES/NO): NO